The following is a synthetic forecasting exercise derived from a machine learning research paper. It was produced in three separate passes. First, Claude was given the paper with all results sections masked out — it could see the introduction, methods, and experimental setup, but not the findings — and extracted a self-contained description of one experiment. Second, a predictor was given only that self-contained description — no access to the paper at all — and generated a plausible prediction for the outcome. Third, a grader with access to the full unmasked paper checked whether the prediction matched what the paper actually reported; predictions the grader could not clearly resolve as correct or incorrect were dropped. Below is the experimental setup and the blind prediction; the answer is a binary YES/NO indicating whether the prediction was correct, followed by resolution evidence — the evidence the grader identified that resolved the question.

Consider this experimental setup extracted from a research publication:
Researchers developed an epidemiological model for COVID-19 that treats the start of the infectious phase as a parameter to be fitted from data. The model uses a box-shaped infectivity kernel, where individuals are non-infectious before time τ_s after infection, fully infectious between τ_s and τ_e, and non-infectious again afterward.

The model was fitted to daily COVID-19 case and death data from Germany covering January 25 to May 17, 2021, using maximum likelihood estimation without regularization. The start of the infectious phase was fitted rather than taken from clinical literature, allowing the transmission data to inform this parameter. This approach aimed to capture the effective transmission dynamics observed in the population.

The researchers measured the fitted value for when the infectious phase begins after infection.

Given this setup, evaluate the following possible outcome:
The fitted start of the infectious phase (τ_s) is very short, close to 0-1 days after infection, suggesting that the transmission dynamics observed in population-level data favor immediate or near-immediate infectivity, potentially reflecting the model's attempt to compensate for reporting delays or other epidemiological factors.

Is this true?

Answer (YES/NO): NO